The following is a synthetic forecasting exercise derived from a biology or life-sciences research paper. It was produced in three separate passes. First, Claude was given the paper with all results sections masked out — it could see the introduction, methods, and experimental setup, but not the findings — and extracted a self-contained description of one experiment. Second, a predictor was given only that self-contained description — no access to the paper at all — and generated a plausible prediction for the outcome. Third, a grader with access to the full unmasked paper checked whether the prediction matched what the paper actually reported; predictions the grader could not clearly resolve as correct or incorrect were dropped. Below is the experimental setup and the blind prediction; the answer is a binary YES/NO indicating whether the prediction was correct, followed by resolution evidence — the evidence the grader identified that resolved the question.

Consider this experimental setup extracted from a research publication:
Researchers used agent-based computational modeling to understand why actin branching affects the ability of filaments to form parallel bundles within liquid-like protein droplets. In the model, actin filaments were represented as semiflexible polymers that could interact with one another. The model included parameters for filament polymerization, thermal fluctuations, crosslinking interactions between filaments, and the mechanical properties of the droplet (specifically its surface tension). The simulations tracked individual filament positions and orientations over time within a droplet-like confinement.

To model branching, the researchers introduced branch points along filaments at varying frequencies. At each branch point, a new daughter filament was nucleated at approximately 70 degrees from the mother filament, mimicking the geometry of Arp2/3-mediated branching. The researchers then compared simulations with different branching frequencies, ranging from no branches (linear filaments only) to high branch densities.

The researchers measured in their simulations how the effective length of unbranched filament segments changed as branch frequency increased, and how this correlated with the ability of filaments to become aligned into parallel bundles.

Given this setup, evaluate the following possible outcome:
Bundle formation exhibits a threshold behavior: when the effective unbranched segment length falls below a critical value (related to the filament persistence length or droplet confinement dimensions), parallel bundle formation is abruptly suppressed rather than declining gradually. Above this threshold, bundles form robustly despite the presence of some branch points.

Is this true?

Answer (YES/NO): NO